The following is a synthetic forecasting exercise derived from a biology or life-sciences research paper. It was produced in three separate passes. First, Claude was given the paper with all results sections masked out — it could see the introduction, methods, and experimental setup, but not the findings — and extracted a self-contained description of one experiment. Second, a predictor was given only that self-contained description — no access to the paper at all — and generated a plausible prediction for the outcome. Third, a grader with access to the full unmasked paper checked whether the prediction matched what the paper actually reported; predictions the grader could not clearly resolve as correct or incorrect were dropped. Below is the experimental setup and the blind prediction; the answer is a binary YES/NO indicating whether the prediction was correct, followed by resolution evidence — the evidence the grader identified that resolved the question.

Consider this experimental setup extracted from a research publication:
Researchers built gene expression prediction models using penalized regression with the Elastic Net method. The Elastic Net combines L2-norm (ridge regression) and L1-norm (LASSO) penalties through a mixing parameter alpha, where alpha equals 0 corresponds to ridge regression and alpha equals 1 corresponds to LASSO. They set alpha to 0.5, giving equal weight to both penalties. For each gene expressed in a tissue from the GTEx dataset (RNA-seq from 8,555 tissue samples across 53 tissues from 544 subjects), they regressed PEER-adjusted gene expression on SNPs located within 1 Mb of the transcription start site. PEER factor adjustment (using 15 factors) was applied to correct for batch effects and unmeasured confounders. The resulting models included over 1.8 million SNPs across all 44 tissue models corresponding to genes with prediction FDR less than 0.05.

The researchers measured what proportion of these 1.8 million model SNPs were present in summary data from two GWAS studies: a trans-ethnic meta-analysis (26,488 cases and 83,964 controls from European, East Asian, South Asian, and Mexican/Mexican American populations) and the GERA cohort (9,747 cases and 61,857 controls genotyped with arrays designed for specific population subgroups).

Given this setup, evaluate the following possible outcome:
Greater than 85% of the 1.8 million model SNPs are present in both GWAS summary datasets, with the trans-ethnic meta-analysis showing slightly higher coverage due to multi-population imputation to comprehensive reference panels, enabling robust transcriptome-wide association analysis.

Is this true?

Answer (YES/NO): NO